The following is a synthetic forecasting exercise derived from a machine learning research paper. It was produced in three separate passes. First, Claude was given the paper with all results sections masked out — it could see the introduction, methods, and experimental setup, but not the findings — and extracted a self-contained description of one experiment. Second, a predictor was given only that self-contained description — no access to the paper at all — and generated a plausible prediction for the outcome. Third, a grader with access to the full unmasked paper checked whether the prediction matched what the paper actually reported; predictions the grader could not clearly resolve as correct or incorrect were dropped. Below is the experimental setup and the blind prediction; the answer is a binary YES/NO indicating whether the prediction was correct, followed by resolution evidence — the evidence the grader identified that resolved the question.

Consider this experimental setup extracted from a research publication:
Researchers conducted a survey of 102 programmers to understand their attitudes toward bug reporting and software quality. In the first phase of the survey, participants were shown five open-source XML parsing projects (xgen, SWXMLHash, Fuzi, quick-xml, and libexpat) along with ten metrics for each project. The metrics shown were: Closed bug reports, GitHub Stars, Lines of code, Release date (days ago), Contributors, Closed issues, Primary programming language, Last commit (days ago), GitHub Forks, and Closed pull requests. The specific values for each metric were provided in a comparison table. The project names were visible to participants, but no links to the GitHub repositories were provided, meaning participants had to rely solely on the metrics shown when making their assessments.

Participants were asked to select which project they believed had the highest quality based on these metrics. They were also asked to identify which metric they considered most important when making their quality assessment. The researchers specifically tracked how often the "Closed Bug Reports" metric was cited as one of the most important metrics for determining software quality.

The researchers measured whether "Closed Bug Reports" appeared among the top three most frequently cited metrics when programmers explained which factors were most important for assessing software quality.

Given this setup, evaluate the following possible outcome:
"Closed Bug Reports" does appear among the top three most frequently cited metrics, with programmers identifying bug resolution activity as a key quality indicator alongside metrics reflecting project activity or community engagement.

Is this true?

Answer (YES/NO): NO